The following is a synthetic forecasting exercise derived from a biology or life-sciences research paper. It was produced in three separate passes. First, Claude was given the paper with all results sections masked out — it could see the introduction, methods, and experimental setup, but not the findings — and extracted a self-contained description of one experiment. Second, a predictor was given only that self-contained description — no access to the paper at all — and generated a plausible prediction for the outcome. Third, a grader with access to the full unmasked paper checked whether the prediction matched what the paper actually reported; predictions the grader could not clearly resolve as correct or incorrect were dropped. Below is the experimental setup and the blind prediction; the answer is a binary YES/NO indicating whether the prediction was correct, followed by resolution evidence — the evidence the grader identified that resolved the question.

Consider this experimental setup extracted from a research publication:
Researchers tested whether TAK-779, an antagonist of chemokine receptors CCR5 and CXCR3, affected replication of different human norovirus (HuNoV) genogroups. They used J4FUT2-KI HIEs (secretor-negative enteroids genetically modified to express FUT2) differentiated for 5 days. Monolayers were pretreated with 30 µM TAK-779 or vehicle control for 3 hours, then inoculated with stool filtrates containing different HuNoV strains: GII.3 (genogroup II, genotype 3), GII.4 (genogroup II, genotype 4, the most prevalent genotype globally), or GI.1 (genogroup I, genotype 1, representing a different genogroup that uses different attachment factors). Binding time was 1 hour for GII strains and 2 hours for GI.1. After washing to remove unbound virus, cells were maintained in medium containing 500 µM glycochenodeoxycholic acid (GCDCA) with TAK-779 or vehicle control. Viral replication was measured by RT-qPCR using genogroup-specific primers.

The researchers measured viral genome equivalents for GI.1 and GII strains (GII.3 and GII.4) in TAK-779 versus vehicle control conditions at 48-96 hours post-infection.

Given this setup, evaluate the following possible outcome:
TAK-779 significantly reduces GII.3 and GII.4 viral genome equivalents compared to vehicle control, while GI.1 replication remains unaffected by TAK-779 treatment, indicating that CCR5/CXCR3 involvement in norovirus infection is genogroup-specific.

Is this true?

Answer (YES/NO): NO